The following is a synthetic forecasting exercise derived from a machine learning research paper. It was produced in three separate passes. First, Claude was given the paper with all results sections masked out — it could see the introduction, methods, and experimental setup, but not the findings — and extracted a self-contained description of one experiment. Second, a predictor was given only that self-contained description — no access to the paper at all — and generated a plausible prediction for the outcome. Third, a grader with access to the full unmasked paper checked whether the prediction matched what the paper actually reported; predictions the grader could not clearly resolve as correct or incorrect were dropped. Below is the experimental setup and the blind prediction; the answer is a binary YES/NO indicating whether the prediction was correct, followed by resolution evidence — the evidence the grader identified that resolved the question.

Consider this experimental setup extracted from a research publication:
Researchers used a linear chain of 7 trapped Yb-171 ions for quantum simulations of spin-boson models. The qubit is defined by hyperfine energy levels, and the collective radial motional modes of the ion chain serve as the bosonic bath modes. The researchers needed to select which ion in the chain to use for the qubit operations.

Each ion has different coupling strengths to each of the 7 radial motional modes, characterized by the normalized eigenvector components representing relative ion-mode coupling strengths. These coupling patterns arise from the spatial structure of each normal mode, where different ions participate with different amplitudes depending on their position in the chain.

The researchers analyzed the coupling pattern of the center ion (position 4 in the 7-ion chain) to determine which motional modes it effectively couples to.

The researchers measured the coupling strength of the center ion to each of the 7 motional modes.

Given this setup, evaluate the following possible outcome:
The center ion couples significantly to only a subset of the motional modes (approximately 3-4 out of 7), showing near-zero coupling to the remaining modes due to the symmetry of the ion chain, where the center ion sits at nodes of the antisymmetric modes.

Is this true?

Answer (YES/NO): YES